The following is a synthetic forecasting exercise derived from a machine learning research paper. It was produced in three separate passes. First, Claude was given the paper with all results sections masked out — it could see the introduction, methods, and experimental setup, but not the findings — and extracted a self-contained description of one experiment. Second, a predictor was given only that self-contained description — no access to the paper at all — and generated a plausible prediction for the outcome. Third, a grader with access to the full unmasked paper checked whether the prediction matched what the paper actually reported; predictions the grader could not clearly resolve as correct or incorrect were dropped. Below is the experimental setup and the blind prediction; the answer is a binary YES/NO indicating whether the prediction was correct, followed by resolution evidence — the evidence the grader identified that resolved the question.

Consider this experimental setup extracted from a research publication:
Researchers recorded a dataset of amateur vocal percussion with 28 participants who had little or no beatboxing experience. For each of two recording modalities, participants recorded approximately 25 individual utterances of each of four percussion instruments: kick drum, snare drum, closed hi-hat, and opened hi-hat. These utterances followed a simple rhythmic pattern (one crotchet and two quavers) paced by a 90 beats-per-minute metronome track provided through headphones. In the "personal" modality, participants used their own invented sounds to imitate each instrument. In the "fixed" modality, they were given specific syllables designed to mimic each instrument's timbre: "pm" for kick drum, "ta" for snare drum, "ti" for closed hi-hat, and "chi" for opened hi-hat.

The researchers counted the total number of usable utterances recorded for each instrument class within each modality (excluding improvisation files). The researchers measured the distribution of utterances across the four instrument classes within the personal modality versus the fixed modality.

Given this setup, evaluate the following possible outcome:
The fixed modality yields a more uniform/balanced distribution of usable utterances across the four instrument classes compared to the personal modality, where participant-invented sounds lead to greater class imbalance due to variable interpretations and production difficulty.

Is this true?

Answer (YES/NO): NO